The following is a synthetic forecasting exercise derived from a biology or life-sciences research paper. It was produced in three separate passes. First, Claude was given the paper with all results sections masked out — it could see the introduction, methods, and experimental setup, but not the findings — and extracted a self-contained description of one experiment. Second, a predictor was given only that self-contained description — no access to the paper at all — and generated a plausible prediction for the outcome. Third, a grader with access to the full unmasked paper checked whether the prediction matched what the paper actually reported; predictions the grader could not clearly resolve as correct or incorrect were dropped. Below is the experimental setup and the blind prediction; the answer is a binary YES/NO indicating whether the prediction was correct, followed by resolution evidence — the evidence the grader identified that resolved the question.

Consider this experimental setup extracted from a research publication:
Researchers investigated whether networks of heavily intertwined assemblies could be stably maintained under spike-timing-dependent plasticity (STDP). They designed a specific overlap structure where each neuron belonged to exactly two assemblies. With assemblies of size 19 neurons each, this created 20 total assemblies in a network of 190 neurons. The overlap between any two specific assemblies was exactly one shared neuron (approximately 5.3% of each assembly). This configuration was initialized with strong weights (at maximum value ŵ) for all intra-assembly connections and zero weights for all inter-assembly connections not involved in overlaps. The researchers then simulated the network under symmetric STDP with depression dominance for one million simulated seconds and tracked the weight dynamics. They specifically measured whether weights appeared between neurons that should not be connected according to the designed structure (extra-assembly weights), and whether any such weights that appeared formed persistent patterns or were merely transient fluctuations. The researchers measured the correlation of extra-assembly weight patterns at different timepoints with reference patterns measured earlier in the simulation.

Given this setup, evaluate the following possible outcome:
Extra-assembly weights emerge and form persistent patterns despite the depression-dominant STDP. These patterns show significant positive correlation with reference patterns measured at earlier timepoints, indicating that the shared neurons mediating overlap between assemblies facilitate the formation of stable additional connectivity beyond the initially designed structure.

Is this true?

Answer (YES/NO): NO